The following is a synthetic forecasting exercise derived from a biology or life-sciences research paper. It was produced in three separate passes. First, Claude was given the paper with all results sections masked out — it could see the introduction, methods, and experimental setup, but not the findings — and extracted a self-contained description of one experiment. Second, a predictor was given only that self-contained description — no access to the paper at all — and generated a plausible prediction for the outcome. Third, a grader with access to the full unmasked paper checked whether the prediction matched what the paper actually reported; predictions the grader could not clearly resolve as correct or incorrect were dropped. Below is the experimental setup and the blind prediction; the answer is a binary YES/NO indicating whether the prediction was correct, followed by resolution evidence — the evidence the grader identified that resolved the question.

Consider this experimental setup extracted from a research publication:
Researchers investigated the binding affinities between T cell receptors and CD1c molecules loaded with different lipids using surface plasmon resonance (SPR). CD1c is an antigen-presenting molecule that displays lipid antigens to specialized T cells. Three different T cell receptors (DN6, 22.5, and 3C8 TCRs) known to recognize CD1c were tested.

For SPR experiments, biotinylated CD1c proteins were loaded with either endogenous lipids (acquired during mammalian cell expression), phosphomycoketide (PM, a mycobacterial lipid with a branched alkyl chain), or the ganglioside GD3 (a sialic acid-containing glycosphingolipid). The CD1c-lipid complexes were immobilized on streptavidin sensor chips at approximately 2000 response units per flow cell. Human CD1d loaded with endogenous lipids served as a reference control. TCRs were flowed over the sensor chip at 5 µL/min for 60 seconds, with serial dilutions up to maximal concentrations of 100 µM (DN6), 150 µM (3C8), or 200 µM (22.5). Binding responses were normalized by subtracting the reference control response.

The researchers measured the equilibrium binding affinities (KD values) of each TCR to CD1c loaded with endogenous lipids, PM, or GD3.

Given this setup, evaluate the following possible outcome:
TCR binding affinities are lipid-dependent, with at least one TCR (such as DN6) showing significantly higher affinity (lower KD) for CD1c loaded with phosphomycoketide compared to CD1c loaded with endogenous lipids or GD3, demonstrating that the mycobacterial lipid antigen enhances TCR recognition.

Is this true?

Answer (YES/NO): YES